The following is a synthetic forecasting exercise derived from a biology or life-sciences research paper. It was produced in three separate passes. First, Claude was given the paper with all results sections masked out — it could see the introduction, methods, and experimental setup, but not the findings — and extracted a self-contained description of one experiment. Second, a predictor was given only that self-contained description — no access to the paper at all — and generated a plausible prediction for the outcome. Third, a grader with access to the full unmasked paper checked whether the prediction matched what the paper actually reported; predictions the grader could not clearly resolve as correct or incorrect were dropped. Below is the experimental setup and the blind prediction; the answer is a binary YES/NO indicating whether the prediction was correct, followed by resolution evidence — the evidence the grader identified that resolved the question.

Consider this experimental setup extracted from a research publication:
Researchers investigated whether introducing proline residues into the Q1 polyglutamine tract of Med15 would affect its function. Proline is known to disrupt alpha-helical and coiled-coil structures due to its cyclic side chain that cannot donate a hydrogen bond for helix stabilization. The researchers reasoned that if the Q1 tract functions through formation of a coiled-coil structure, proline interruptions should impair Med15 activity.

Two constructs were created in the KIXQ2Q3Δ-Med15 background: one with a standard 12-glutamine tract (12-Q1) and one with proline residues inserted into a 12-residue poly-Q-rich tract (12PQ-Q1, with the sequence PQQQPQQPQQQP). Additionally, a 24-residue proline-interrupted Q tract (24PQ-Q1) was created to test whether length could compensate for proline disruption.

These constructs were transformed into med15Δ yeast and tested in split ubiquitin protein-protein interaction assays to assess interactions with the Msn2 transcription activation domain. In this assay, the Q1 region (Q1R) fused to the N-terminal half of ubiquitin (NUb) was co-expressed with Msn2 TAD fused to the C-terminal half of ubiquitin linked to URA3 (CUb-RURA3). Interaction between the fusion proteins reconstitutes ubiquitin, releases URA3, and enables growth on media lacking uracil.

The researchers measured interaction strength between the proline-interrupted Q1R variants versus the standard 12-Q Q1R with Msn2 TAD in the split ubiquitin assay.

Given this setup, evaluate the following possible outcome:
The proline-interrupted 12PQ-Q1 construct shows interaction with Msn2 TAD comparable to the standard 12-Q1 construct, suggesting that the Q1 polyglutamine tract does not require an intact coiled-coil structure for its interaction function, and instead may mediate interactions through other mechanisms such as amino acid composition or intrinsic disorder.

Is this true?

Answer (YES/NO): YES